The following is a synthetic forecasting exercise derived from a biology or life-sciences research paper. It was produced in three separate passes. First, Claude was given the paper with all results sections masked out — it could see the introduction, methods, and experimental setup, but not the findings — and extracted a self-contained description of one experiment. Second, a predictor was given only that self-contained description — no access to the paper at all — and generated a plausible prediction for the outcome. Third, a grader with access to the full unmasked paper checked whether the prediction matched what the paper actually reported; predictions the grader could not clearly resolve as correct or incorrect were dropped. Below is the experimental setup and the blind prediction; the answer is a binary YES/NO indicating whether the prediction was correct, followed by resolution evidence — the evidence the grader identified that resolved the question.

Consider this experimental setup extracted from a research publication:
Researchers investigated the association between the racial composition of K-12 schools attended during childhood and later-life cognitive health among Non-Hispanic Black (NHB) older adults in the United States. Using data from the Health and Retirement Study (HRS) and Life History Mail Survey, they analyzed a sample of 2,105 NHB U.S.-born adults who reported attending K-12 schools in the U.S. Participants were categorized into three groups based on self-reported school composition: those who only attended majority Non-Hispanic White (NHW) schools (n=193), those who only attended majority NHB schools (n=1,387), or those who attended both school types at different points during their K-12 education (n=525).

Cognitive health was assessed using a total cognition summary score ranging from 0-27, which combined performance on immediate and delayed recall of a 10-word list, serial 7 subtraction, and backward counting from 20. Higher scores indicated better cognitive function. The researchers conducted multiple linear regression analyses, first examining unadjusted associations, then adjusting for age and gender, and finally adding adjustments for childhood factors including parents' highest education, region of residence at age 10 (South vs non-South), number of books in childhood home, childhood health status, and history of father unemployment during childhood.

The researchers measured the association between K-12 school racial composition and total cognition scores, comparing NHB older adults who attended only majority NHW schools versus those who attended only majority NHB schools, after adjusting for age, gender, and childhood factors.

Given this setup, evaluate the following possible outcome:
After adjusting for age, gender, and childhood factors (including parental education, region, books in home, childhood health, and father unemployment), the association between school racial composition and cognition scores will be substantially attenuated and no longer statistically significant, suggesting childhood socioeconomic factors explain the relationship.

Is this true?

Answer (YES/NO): NO